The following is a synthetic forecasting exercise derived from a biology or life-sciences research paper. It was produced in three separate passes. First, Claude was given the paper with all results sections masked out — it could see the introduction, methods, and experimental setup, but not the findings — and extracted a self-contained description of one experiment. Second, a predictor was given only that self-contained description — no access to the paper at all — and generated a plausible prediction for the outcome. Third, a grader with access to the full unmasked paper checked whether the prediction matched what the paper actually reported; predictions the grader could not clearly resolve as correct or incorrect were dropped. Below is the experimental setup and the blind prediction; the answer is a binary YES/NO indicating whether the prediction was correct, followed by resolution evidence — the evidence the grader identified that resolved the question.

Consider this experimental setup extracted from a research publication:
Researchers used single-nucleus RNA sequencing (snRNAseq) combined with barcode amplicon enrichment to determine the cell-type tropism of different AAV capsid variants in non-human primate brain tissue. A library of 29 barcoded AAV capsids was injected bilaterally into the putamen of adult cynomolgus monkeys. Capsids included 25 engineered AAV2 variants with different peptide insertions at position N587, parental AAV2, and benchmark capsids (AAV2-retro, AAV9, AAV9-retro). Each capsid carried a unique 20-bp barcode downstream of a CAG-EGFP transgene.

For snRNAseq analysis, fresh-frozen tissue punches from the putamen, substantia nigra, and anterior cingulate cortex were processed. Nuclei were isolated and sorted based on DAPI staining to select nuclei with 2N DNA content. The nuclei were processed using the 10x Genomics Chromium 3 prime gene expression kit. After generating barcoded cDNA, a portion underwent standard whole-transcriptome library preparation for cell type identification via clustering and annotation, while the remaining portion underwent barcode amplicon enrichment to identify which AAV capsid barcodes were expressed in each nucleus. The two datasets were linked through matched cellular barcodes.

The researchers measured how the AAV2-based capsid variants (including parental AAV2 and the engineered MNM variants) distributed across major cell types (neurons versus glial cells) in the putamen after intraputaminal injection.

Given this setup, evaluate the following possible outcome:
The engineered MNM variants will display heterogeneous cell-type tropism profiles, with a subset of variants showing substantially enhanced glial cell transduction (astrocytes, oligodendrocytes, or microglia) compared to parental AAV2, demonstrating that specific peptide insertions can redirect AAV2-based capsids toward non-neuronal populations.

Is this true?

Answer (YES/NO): NO